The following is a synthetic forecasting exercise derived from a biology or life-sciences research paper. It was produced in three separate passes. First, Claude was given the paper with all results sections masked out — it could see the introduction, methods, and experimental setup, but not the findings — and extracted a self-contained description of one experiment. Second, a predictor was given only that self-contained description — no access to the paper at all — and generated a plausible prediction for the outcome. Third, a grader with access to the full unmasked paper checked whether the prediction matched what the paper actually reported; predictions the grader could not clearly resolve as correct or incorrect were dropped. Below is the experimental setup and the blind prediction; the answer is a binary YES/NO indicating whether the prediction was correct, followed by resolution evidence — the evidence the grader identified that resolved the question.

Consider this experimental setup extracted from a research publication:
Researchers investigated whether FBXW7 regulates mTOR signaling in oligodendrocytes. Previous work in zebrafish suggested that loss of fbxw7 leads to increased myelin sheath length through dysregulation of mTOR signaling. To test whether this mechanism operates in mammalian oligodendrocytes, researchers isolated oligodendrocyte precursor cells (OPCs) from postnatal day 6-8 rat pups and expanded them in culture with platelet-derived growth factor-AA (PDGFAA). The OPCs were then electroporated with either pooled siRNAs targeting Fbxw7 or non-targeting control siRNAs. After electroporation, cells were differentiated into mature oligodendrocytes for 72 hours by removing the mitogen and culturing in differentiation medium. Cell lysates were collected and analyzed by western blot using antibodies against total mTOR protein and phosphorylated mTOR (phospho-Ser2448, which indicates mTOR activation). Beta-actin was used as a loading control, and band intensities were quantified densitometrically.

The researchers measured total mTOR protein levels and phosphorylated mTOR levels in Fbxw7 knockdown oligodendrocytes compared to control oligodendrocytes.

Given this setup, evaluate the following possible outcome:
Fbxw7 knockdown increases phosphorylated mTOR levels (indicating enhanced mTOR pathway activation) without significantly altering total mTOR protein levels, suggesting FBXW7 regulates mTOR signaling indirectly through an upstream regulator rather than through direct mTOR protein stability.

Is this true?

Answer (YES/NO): NO